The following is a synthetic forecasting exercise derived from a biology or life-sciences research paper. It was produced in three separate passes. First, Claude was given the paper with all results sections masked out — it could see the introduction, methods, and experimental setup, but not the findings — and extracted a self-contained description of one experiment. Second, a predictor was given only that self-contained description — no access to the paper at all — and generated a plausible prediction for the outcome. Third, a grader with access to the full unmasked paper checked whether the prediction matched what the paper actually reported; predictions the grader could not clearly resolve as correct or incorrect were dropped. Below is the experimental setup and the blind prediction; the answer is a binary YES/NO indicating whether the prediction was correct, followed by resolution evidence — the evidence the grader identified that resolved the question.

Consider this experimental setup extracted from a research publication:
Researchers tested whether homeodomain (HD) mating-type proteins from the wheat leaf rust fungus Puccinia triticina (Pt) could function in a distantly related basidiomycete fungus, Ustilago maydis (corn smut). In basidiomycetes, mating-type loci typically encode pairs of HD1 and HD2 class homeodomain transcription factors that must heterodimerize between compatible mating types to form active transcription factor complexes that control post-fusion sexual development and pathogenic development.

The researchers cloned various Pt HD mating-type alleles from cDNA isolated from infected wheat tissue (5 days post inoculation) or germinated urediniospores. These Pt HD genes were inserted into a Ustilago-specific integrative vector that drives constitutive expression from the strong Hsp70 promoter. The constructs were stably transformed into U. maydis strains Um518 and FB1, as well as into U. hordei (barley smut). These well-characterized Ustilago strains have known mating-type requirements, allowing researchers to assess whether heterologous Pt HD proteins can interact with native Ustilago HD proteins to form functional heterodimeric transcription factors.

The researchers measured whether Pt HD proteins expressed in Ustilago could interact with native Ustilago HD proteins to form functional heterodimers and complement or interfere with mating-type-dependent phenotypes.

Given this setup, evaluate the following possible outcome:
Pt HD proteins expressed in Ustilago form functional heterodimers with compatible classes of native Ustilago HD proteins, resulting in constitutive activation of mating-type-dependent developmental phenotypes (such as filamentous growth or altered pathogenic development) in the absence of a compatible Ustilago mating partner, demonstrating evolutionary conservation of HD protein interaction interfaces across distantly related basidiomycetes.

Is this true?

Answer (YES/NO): YES